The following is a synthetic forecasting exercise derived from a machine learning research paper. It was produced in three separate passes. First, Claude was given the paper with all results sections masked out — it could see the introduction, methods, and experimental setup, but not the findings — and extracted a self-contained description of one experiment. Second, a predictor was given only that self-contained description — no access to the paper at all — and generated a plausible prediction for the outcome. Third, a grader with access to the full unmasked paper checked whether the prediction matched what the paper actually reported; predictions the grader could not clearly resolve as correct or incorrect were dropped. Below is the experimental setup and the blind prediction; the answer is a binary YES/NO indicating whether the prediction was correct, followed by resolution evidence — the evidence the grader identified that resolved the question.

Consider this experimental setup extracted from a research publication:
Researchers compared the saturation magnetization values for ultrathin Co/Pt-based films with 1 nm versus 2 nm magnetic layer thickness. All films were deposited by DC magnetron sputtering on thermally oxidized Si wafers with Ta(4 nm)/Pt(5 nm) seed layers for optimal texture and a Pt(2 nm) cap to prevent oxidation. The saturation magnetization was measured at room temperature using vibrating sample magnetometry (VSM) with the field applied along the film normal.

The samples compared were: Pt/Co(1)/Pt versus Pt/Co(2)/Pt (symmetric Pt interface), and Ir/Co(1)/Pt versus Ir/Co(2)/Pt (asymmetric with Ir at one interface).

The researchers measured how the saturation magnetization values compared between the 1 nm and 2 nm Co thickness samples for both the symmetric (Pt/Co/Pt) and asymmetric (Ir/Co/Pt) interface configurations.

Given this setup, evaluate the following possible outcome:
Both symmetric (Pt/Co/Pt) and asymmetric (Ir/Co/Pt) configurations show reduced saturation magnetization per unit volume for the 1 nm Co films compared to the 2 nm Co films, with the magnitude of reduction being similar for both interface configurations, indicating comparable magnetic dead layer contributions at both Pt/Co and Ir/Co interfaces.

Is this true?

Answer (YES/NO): NO